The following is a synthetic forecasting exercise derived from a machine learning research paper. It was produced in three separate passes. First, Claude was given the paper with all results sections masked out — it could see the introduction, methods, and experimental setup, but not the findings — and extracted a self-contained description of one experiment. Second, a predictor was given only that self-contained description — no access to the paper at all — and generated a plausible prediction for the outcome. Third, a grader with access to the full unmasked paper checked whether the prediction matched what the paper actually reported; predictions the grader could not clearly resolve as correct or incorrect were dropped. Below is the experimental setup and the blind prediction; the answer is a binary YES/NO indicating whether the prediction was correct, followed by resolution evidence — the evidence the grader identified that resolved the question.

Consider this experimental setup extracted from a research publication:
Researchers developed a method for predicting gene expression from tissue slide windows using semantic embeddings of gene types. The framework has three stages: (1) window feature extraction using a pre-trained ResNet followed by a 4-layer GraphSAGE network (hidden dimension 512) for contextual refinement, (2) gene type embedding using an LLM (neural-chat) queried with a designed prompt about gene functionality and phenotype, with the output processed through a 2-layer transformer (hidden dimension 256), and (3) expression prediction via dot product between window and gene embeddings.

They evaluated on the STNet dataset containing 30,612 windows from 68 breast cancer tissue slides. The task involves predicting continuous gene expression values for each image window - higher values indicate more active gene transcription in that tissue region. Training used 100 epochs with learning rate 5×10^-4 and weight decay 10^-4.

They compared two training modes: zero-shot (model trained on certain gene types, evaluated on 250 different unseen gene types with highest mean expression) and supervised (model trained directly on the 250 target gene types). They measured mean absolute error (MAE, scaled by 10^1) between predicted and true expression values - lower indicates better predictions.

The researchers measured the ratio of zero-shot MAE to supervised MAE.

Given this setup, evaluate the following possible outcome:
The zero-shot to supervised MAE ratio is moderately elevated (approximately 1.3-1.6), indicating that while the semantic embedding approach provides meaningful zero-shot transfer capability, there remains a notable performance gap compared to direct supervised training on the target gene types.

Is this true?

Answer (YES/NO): NO